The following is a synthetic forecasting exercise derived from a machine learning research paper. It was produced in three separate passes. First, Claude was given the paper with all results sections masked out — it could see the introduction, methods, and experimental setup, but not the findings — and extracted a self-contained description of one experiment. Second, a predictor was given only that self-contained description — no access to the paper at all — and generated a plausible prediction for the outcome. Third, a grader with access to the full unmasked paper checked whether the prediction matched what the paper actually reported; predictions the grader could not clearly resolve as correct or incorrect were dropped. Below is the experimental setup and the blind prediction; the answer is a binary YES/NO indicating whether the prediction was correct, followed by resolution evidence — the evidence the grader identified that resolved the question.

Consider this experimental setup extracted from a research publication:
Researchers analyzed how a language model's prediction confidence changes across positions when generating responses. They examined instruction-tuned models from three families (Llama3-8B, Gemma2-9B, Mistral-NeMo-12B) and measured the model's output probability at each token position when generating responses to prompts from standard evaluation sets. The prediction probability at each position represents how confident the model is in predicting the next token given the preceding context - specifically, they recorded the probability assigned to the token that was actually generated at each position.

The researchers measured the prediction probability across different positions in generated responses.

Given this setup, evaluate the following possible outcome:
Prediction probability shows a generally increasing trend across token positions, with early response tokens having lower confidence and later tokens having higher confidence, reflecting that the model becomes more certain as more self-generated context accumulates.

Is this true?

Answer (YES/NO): YES